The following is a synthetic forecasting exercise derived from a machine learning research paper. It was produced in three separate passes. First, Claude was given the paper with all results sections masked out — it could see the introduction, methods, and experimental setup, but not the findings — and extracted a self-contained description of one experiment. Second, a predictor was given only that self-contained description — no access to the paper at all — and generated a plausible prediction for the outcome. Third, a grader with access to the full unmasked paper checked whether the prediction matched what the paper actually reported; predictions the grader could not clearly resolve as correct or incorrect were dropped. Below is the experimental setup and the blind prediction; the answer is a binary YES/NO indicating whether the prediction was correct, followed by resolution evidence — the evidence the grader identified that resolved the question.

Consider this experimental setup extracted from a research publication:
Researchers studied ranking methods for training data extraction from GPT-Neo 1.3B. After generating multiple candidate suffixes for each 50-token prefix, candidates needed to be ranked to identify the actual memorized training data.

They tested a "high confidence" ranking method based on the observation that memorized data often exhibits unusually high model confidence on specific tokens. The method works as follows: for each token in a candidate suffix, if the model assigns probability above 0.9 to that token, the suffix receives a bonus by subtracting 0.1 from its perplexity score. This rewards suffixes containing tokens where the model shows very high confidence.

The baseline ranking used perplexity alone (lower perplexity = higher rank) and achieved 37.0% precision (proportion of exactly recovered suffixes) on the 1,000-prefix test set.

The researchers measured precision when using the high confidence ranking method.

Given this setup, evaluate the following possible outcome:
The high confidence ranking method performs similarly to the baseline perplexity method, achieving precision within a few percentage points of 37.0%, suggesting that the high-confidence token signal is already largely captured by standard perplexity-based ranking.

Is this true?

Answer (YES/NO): NO